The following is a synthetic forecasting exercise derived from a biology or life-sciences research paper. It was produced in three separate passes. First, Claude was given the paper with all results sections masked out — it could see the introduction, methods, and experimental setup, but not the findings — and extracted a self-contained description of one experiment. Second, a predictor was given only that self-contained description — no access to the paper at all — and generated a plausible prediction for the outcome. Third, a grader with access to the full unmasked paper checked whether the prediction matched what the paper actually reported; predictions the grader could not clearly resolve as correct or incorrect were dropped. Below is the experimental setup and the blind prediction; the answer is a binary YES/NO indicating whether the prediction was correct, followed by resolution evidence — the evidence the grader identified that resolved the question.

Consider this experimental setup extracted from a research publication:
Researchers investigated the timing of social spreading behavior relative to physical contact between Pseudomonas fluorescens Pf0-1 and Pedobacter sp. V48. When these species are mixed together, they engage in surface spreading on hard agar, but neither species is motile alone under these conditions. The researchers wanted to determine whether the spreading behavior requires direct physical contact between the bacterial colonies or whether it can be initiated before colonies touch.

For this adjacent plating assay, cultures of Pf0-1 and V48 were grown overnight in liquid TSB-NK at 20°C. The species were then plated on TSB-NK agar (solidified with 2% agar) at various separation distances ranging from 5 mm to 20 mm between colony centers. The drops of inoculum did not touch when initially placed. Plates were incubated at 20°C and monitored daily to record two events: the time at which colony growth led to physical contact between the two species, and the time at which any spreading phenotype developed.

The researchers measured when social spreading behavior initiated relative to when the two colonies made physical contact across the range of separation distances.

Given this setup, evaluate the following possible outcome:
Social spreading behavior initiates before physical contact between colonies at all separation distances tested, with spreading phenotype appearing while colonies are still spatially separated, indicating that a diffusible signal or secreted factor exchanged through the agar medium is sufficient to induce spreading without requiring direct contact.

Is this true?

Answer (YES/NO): NO